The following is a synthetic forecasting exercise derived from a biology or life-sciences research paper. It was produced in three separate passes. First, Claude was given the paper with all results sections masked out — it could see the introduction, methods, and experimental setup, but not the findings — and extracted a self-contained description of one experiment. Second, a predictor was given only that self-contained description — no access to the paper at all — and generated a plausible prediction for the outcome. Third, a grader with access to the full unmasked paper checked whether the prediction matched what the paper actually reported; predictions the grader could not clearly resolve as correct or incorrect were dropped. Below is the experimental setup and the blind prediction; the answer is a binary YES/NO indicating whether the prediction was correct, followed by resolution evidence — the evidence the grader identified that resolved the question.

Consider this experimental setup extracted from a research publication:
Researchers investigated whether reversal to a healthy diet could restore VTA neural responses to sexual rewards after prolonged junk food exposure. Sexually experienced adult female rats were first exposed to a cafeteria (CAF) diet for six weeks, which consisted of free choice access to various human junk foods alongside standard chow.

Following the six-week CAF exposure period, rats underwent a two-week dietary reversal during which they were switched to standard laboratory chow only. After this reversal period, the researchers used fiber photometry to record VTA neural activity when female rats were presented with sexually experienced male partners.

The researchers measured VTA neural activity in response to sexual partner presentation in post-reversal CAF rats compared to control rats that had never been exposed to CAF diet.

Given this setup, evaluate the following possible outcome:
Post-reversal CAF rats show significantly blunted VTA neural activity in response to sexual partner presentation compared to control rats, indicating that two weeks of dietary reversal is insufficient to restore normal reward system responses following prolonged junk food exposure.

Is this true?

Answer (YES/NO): YES